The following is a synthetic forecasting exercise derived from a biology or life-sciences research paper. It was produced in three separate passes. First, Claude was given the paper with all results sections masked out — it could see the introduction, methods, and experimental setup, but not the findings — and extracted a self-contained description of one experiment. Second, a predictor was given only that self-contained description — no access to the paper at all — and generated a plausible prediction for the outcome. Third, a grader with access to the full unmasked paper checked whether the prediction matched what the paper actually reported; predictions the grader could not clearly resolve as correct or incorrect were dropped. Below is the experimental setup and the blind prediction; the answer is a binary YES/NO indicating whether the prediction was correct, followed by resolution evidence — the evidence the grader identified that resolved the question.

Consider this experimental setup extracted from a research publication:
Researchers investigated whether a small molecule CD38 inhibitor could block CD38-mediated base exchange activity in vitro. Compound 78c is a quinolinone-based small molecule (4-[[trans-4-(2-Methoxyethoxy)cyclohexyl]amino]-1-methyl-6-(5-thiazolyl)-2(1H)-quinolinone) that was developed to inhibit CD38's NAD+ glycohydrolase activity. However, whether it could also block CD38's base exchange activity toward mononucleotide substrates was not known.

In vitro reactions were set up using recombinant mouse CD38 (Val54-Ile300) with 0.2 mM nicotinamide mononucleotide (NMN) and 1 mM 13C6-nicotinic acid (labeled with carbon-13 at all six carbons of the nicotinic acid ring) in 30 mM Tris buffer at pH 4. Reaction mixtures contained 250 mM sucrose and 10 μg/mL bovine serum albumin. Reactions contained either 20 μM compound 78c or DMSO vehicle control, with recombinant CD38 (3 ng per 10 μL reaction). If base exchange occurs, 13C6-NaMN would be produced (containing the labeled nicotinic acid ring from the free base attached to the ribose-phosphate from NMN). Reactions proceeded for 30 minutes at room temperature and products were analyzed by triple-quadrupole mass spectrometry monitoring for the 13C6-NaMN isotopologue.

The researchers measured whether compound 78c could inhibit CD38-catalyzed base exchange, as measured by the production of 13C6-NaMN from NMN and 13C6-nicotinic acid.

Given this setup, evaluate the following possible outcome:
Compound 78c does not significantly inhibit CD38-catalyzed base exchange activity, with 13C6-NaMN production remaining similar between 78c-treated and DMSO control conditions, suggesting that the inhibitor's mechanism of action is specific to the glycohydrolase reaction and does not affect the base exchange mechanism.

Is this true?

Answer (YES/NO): NO